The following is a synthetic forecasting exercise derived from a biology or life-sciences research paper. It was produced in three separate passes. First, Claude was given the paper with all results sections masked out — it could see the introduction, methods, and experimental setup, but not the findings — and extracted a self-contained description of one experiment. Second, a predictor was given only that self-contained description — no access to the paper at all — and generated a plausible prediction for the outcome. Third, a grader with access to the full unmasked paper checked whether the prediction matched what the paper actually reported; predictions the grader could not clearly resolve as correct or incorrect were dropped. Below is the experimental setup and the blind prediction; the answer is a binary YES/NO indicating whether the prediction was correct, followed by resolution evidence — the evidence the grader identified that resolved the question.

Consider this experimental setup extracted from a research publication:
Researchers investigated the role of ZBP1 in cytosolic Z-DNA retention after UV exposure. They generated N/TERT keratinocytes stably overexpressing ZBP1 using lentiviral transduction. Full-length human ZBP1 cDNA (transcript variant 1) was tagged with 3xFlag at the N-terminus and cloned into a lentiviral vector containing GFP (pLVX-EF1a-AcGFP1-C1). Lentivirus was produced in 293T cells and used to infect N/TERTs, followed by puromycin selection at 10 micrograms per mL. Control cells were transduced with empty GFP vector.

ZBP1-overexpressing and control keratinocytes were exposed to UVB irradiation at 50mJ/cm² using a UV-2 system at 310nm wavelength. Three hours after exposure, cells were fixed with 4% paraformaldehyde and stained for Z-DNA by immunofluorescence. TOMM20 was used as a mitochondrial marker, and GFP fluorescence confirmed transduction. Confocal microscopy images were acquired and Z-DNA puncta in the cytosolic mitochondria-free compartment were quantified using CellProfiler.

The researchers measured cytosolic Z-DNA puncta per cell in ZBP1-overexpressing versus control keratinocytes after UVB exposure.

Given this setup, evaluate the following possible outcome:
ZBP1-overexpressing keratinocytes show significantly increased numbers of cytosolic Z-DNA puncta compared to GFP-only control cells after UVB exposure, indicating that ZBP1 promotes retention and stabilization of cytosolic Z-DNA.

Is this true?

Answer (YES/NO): YES